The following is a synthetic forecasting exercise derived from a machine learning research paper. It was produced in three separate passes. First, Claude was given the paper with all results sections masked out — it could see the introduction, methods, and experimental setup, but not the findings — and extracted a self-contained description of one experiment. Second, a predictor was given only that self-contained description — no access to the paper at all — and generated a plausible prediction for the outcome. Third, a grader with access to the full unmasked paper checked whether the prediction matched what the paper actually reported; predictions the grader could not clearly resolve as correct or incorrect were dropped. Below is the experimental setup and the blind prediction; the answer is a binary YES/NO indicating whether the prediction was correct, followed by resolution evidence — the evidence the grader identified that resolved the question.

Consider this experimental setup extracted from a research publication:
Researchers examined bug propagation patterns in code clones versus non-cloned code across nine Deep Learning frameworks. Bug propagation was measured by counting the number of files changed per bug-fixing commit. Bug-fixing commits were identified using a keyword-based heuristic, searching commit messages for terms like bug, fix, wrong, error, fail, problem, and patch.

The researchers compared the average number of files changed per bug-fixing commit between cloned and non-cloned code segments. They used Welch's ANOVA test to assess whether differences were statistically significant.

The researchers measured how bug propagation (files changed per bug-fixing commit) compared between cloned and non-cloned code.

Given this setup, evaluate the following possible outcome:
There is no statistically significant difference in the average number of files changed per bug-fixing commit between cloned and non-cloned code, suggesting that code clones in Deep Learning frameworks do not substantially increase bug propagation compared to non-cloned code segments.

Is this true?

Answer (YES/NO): NO